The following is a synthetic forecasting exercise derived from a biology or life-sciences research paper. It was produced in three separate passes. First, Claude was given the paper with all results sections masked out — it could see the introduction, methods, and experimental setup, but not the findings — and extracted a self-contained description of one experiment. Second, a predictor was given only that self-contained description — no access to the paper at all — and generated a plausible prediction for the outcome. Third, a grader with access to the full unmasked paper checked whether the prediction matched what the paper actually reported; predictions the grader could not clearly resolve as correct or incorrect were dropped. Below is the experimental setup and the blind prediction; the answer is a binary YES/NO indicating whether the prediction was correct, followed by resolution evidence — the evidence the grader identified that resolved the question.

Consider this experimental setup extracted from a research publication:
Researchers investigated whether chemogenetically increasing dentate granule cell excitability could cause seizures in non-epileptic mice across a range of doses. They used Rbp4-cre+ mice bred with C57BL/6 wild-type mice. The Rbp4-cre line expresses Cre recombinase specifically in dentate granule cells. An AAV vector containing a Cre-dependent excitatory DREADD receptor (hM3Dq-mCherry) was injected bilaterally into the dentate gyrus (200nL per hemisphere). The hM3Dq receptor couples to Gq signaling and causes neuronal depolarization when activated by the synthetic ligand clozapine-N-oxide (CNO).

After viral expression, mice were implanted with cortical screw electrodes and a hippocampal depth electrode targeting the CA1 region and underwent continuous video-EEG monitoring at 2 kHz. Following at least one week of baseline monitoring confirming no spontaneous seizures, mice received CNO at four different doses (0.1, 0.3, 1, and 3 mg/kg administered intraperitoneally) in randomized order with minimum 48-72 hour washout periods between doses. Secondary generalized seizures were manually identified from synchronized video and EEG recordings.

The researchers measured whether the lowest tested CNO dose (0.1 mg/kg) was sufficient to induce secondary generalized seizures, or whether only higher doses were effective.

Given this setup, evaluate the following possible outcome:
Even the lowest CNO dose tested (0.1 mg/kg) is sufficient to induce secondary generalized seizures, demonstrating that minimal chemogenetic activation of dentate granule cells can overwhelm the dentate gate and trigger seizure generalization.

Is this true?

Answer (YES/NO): NO